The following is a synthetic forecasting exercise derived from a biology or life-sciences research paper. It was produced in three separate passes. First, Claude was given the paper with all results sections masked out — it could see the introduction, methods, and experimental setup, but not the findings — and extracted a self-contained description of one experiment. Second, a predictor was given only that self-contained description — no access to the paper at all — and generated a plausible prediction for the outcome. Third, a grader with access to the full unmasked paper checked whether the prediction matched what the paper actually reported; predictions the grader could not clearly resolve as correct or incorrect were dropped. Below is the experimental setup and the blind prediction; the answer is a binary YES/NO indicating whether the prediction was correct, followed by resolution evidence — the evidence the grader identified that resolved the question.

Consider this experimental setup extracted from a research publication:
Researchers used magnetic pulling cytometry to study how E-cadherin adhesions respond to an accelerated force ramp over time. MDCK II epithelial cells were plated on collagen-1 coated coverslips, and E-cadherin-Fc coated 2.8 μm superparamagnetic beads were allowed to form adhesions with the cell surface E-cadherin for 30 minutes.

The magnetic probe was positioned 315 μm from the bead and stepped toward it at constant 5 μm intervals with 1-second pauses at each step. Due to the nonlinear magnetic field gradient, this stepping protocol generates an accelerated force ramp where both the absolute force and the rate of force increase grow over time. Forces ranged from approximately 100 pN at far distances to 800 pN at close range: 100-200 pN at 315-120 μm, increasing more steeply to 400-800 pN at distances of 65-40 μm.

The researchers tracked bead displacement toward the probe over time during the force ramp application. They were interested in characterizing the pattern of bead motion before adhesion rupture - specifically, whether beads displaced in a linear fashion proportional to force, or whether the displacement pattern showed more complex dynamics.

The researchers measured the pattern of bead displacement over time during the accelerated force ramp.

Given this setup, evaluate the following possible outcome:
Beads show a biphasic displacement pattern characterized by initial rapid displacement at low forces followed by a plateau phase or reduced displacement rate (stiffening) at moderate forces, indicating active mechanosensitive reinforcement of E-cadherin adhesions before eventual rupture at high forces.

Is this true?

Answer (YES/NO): NO